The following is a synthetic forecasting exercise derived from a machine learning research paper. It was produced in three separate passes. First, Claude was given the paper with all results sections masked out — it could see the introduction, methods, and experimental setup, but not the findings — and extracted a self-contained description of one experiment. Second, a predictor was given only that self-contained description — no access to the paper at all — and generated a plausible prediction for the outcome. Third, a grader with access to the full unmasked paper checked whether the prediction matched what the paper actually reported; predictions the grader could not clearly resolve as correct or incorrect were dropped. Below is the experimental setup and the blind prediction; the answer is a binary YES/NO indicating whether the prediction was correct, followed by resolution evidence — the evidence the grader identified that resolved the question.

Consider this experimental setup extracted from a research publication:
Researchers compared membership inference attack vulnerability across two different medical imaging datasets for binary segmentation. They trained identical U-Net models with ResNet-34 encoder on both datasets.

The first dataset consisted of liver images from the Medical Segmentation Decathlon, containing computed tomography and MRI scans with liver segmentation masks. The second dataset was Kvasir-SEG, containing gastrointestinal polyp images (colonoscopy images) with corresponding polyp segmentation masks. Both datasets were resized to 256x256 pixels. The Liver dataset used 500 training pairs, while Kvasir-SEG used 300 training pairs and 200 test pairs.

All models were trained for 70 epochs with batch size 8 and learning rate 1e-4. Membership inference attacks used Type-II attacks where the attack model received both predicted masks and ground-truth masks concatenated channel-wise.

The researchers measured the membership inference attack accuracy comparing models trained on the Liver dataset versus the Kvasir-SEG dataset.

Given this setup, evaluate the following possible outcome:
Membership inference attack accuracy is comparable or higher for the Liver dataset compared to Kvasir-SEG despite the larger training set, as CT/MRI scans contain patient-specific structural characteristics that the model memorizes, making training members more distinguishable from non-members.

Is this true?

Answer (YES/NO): NO